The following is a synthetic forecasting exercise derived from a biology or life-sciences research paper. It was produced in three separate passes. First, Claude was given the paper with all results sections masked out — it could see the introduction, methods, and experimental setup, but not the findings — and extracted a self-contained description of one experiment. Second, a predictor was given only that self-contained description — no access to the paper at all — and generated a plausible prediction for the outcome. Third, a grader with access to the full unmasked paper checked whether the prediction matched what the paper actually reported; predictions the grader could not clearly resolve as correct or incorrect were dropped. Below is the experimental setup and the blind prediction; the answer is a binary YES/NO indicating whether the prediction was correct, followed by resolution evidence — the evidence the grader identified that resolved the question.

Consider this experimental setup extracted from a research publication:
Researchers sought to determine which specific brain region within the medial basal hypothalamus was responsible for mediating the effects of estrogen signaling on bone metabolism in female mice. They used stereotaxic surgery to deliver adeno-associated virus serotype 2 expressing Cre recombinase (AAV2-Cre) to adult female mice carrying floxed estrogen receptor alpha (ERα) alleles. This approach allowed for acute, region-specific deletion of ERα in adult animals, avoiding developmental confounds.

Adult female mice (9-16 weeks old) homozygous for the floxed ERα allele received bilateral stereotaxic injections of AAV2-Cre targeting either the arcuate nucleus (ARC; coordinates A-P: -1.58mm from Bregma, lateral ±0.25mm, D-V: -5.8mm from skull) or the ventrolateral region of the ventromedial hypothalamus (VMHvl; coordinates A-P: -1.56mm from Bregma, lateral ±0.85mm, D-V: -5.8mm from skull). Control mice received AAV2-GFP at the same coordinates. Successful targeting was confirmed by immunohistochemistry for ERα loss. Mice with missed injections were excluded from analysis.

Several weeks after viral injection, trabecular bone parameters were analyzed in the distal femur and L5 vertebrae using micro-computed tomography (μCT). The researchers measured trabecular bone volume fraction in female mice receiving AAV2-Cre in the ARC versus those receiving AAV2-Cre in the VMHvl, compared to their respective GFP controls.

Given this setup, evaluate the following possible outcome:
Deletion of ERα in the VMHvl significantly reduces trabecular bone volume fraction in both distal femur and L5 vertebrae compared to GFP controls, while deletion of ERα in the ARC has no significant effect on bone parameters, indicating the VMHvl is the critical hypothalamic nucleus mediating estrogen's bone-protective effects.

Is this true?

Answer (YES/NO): NO